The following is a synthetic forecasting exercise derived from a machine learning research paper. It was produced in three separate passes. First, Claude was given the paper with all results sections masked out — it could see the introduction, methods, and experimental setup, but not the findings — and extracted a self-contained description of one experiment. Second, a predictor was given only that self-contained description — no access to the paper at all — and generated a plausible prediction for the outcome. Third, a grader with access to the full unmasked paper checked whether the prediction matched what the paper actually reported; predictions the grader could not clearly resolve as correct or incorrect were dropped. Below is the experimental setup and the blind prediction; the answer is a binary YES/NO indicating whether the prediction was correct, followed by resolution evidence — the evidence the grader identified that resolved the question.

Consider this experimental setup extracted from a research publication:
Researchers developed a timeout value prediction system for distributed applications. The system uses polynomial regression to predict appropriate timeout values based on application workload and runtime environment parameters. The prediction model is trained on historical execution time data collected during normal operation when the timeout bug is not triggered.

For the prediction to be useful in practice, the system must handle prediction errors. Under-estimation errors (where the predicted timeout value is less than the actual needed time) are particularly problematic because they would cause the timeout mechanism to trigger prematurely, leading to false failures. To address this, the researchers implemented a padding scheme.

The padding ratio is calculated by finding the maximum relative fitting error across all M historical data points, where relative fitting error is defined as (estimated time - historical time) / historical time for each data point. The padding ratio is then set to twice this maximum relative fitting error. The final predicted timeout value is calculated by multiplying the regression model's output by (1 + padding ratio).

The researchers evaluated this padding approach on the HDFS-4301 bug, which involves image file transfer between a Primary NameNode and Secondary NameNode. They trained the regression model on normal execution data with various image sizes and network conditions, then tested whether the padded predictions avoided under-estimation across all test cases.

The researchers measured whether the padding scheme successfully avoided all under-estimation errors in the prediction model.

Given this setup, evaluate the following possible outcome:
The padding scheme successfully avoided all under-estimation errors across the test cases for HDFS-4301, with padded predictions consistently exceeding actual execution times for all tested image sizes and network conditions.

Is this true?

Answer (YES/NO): YES